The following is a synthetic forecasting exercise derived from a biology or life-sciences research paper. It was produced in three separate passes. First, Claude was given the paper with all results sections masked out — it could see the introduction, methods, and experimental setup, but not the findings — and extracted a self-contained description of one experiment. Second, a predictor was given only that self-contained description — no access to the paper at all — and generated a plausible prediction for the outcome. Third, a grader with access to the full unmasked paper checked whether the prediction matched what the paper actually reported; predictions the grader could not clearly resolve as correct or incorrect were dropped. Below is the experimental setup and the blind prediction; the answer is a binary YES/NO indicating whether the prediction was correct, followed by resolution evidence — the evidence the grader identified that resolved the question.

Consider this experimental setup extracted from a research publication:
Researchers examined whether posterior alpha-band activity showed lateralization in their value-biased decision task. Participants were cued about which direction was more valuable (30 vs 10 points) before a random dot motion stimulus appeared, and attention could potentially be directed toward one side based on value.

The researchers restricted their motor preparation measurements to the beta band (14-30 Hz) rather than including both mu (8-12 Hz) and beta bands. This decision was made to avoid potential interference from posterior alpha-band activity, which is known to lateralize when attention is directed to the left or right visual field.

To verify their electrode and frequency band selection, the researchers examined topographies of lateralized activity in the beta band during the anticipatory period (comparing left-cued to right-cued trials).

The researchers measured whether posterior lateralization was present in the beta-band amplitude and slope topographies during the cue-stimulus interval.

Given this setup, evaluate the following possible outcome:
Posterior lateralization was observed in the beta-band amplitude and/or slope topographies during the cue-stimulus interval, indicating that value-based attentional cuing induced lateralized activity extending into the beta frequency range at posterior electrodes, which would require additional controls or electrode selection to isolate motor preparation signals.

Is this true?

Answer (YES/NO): NO